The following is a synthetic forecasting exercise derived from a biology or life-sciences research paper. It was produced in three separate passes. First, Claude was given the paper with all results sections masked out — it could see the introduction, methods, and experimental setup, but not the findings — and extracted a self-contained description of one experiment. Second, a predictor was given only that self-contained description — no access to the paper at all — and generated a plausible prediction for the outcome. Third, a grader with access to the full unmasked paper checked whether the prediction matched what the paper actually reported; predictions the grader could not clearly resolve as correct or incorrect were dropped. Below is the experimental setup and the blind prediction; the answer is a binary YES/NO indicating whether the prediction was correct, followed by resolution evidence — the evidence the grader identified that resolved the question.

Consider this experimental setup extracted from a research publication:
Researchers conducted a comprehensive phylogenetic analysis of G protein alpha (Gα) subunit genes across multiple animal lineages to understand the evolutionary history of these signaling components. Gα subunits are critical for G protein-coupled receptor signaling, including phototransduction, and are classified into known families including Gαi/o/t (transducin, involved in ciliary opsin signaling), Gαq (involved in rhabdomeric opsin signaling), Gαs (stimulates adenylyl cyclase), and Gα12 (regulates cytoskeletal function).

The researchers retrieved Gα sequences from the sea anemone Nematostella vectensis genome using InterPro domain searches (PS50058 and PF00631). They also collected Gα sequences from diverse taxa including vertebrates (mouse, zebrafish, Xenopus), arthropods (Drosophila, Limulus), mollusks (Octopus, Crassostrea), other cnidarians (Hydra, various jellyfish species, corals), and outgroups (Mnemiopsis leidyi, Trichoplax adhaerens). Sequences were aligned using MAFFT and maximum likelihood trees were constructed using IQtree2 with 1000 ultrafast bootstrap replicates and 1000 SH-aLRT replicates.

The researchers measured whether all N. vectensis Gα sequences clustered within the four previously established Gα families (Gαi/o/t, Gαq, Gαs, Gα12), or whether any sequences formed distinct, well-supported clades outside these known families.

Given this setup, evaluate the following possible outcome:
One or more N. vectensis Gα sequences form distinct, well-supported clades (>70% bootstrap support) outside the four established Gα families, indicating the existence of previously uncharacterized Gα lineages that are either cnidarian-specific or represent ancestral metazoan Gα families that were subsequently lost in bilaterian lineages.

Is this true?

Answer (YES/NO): YES